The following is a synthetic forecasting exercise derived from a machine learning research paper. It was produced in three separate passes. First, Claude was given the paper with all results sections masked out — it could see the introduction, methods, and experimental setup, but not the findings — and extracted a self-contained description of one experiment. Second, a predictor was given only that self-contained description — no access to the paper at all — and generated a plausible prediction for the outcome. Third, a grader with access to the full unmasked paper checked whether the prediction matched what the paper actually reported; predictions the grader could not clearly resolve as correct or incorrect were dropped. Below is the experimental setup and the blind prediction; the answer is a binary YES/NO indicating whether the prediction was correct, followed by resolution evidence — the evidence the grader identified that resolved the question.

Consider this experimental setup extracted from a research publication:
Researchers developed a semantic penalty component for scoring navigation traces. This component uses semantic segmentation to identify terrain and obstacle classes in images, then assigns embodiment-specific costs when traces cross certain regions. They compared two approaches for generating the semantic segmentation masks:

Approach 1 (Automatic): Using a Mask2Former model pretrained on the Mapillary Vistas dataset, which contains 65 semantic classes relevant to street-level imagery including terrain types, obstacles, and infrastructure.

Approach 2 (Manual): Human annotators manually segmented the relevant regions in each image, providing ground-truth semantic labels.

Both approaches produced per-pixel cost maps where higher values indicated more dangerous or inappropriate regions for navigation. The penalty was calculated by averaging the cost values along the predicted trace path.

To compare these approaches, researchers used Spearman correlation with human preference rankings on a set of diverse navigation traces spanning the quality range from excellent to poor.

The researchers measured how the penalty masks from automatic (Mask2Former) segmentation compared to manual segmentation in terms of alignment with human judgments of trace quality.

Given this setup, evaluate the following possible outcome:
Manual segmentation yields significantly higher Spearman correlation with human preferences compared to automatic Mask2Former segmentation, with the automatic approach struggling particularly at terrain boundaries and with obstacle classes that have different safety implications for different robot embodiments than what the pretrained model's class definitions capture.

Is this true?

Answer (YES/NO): NO